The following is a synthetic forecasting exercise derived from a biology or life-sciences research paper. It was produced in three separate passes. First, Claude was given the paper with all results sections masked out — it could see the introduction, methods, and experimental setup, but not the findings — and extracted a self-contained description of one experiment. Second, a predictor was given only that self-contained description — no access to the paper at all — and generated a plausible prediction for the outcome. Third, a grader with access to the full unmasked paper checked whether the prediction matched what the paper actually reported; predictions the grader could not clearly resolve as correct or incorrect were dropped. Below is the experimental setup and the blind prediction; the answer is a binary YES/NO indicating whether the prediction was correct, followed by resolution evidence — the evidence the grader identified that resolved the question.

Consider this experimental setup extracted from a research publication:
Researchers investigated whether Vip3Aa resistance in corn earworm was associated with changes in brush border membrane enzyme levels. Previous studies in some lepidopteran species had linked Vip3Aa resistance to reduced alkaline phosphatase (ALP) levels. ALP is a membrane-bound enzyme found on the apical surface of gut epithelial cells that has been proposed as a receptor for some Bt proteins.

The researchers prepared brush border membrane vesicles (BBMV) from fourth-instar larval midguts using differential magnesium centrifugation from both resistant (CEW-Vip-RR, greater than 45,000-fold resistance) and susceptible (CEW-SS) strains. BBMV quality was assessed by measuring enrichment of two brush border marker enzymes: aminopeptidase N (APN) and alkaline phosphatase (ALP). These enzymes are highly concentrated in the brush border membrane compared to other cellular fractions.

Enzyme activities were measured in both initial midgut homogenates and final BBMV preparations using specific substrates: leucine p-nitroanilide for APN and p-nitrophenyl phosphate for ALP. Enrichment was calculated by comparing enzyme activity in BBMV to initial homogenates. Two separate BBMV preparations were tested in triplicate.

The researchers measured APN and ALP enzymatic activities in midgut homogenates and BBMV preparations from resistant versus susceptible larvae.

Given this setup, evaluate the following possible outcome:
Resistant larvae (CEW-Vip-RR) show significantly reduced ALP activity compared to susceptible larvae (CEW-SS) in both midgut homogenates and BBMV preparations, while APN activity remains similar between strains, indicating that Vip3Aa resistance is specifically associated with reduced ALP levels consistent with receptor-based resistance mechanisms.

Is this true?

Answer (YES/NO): NO